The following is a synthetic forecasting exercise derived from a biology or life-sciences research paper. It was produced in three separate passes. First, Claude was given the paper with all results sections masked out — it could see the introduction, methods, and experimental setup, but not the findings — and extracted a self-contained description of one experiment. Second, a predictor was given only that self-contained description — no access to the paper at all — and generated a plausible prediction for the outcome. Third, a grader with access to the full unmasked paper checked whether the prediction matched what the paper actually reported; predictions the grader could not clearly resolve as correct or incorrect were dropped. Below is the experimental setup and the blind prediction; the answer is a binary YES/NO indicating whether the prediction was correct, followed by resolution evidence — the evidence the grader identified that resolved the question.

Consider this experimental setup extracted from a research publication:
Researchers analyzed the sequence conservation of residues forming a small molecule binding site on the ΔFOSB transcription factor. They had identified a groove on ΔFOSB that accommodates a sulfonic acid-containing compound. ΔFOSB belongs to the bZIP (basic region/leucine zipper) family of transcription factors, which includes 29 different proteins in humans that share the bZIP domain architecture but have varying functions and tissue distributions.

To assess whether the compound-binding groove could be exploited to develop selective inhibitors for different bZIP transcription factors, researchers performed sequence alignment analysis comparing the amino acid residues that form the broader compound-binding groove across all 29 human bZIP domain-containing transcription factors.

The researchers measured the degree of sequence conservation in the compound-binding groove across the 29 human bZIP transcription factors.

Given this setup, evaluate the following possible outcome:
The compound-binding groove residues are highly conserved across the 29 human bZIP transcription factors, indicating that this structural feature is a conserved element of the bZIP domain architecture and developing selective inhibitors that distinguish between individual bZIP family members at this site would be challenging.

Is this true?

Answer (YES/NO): NO